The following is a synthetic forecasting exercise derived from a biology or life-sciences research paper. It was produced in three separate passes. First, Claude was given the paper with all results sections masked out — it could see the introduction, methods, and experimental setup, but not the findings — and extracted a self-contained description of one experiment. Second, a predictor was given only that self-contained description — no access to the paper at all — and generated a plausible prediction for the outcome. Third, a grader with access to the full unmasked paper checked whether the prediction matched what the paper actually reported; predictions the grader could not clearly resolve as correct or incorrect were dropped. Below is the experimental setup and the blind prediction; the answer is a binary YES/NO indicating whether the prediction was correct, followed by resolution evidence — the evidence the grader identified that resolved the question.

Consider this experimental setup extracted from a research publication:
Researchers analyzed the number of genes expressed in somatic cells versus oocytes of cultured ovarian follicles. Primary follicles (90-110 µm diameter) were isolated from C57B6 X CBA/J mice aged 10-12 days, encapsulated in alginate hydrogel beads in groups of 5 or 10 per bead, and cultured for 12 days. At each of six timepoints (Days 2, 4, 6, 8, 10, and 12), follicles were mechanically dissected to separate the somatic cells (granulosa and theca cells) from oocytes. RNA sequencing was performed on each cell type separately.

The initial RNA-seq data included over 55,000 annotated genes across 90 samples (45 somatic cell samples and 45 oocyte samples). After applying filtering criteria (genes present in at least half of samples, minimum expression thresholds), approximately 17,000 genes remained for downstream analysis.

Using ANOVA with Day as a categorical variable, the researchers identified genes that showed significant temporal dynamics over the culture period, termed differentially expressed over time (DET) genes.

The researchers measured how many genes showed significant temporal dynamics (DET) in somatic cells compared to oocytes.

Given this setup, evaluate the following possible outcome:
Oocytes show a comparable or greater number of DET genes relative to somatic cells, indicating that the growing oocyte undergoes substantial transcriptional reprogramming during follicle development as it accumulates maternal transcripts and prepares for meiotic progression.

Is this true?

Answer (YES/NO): NO